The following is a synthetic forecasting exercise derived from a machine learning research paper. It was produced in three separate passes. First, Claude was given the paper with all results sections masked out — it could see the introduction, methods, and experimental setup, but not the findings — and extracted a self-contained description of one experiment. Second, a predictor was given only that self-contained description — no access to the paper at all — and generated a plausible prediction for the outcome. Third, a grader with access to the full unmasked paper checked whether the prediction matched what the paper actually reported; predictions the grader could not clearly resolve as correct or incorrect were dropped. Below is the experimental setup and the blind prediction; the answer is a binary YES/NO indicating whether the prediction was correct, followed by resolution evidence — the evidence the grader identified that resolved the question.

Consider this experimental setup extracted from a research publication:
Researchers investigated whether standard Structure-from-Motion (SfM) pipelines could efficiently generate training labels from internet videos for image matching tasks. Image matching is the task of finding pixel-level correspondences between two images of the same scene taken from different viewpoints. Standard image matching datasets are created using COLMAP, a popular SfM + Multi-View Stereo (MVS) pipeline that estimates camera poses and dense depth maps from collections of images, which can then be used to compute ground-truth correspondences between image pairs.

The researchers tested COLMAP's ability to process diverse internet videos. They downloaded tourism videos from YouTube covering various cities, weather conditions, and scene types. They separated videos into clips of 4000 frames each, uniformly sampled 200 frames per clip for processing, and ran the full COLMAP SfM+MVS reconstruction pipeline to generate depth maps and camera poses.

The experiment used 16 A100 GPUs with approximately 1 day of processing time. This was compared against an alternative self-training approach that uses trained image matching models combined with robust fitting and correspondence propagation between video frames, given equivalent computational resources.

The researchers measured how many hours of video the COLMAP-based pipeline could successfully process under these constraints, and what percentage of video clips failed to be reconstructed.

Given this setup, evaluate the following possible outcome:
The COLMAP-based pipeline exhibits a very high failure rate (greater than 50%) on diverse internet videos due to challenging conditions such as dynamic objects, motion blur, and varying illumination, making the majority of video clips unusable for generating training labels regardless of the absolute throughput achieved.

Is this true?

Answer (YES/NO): NO